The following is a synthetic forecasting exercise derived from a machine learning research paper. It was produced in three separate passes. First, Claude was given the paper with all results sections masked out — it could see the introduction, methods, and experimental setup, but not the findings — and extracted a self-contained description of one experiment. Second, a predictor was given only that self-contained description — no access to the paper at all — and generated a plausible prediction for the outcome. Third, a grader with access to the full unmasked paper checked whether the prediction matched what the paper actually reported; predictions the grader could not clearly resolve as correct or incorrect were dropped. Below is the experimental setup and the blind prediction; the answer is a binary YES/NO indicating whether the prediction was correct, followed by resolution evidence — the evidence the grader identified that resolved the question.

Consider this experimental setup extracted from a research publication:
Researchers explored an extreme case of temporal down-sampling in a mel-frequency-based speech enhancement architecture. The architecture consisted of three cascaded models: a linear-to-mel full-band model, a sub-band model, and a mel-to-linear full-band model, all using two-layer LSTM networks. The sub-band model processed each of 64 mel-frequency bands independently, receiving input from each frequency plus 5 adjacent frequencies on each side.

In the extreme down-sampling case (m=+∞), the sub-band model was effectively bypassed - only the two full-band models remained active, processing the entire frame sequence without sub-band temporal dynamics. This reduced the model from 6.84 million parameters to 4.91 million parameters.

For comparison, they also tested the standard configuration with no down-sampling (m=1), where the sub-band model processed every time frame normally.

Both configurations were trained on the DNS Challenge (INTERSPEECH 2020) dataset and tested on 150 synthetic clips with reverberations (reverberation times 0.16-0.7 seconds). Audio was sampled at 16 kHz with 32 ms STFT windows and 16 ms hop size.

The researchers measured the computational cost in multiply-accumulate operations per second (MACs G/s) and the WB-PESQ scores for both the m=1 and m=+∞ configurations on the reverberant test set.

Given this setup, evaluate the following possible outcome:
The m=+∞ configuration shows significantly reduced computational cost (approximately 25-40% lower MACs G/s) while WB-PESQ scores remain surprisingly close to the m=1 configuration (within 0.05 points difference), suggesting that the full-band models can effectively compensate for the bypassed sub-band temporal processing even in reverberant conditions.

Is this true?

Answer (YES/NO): NO